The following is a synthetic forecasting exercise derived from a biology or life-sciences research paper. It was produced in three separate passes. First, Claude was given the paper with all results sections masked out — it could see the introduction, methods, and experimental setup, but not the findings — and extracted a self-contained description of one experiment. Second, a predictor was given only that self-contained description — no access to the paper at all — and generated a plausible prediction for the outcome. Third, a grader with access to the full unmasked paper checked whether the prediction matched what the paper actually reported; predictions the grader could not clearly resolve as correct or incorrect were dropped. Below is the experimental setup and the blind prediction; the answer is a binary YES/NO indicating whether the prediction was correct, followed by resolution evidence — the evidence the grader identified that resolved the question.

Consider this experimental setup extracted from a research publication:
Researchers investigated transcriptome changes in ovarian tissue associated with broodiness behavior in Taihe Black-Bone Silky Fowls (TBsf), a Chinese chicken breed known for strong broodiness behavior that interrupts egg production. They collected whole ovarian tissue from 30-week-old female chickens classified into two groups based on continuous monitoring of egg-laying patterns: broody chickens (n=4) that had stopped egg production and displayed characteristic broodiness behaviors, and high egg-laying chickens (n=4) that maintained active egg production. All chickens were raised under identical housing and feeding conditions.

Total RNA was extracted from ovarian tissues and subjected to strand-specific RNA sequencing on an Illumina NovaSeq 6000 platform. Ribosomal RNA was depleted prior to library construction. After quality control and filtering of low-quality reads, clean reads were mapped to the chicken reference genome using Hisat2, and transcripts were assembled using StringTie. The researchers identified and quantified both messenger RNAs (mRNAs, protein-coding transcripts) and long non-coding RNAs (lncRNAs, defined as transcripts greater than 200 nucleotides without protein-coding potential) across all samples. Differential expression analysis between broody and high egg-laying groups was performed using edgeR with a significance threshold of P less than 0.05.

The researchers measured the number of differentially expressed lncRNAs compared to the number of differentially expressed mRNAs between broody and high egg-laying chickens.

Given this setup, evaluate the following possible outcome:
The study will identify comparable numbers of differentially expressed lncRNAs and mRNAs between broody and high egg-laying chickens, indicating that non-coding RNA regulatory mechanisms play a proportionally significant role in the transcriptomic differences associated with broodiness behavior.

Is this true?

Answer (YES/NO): NO